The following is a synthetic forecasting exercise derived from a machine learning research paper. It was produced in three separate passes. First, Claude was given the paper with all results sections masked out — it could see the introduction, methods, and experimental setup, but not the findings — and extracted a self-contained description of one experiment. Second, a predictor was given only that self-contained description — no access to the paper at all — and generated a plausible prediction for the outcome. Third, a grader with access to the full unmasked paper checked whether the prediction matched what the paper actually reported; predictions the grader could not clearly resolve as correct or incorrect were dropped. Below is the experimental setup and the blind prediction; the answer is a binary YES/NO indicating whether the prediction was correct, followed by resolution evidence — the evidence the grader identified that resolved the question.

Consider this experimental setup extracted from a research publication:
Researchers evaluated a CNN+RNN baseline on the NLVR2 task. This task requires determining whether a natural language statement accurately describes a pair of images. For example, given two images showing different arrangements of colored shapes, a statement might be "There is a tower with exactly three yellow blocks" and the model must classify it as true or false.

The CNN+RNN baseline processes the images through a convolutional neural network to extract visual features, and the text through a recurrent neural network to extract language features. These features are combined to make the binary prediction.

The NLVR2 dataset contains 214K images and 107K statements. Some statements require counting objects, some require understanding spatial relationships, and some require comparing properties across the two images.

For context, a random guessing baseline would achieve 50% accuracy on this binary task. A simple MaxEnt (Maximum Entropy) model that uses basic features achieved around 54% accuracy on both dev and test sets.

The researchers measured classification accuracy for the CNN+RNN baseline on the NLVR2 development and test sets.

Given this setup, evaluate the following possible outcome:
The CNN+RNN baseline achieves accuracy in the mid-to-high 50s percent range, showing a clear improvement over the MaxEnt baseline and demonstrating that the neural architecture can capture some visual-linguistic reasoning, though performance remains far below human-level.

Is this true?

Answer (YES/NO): NO